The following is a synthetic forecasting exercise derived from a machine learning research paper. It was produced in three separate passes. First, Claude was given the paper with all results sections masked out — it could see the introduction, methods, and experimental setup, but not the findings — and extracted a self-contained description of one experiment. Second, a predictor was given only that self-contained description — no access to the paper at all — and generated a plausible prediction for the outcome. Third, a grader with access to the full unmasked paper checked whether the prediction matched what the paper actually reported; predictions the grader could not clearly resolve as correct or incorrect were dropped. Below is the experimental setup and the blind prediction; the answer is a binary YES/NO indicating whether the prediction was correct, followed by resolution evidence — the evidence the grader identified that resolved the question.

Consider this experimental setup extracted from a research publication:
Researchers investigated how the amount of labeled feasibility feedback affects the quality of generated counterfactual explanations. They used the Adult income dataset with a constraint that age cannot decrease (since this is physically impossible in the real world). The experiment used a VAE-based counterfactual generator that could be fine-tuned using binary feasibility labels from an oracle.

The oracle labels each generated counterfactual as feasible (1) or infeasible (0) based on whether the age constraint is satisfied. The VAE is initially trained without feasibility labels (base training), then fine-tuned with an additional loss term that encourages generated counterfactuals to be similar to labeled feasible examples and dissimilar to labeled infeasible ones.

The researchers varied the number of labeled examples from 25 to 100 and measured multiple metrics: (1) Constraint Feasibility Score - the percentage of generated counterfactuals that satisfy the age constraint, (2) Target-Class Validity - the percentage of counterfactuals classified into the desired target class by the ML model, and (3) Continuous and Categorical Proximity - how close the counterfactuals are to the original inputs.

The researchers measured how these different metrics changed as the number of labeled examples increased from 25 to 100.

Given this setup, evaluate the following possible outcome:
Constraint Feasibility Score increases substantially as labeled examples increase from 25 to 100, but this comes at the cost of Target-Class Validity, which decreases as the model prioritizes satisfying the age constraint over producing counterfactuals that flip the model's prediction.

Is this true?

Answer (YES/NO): NO